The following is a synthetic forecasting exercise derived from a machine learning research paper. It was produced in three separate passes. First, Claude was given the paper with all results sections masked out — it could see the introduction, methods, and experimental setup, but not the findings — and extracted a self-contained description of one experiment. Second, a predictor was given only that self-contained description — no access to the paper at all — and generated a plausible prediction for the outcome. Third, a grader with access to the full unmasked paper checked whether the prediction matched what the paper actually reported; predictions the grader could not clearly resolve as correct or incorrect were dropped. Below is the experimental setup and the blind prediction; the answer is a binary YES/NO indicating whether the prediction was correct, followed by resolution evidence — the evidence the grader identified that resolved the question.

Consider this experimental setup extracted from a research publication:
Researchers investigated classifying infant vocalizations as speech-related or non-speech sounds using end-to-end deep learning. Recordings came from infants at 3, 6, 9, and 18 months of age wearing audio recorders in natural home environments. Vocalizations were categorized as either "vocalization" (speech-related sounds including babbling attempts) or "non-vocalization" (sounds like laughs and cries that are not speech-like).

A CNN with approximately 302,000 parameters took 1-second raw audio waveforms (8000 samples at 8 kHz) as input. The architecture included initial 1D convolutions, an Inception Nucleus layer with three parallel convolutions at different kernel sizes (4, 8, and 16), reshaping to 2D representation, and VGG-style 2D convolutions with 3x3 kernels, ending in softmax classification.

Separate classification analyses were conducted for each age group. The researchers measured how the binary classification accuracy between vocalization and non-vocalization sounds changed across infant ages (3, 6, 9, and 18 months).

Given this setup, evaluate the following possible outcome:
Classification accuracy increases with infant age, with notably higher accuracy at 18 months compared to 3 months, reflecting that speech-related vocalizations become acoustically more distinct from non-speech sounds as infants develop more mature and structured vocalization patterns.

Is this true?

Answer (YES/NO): YES